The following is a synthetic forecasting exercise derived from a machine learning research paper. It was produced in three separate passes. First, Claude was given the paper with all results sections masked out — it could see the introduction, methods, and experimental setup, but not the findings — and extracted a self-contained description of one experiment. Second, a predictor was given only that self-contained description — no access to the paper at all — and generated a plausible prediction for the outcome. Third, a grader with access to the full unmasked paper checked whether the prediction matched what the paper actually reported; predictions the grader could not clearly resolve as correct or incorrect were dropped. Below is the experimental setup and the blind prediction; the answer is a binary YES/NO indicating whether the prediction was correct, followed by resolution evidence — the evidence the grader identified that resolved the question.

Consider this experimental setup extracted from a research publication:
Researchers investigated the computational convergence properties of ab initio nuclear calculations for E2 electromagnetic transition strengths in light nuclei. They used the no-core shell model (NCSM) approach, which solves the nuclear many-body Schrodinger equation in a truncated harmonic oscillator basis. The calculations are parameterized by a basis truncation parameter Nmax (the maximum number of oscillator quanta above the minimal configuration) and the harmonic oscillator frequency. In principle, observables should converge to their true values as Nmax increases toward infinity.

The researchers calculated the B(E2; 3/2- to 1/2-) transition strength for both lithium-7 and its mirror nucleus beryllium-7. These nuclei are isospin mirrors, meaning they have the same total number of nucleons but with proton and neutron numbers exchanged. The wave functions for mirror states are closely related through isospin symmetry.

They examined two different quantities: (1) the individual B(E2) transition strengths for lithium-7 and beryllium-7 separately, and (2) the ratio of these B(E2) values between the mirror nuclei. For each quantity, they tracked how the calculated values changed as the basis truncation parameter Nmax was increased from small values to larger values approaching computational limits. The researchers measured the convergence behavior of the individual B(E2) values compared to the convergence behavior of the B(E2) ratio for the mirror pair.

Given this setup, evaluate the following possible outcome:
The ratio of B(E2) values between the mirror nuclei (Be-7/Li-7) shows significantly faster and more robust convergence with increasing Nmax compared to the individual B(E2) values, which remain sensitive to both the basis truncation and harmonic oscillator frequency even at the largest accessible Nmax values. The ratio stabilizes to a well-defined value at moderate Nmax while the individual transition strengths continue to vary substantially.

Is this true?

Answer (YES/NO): YES